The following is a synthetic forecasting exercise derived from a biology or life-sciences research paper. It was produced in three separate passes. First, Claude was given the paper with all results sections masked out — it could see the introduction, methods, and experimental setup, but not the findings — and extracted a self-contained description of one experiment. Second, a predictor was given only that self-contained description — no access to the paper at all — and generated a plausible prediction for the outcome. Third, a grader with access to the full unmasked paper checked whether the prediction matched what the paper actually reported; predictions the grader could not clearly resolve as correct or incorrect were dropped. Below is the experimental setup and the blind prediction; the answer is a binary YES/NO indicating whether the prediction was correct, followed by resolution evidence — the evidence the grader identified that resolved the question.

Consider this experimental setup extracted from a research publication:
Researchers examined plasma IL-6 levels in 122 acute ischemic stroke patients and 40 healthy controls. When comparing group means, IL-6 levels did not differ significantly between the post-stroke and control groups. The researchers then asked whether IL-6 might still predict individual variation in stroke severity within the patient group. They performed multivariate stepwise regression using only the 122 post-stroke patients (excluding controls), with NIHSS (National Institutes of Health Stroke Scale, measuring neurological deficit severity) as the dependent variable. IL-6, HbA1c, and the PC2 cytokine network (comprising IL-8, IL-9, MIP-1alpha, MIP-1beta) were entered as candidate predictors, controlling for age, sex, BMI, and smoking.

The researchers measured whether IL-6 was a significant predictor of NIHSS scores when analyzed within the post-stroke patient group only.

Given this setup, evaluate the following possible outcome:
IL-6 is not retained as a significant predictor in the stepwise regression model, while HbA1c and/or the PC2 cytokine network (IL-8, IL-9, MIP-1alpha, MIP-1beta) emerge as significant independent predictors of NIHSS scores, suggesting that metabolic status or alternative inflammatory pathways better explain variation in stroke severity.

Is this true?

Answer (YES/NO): NO